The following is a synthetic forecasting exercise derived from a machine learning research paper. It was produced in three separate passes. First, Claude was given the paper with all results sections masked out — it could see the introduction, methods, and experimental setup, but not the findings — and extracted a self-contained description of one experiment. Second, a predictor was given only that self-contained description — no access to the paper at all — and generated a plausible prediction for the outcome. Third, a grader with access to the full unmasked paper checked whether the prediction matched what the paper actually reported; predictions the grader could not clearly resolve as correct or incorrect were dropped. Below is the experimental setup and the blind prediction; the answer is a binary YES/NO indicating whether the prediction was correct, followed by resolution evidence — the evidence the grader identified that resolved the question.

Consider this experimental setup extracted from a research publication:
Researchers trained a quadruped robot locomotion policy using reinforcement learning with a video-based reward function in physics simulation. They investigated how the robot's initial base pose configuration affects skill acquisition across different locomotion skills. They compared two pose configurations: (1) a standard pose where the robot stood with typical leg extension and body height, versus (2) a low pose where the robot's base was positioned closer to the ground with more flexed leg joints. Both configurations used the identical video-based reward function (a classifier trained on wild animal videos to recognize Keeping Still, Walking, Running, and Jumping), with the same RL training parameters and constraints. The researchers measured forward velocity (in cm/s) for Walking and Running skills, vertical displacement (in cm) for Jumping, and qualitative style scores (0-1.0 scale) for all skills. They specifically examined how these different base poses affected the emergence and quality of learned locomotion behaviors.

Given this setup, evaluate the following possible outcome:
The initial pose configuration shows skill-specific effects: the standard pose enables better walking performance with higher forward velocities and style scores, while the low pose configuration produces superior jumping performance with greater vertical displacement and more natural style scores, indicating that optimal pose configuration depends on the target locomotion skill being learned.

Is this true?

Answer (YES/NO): YES